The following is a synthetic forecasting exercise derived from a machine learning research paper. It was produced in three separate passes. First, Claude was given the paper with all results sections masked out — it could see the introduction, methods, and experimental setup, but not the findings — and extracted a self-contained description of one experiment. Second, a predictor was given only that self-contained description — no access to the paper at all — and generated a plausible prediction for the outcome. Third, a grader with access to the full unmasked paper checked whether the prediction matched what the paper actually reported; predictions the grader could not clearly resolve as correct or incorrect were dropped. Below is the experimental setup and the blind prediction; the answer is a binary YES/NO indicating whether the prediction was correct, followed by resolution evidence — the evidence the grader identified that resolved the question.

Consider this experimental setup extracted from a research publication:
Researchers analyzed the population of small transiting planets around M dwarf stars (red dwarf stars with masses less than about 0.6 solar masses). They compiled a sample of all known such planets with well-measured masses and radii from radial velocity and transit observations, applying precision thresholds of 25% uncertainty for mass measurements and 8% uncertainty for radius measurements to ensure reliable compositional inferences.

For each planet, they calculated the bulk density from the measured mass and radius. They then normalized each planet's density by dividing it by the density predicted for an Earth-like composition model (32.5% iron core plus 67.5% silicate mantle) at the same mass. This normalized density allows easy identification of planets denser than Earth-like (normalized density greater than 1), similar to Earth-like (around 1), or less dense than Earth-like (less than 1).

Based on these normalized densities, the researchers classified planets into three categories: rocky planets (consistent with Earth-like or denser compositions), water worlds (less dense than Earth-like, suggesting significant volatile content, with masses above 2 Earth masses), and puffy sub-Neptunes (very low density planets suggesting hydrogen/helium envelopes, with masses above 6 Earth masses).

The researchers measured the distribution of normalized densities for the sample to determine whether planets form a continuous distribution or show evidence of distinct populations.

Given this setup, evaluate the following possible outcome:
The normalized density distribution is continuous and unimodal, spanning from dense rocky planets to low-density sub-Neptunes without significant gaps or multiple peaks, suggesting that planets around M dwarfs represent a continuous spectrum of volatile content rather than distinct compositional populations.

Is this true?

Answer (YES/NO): NO